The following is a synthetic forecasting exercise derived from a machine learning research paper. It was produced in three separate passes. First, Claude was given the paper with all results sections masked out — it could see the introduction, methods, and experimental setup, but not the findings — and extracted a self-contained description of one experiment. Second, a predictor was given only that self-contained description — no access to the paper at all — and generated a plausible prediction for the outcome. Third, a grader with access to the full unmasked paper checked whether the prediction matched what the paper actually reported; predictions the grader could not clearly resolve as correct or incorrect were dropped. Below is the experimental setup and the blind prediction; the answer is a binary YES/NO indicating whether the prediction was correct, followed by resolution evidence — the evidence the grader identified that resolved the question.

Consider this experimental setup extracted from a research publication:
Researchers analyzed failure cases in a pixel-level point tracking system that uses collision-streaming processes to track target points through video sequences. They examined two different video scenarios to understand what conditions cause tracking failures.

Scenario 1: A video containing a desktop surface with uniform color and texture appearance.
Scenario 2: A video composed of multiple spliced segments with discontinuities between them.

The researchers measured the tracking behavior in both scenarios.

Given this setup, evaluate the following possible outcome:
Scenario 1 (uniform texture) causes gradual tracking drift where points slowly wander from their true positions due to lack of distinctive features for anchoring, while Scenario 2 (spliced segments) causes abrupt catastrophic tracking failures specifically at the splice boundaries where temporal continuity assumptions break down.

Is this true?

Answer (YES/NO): NO